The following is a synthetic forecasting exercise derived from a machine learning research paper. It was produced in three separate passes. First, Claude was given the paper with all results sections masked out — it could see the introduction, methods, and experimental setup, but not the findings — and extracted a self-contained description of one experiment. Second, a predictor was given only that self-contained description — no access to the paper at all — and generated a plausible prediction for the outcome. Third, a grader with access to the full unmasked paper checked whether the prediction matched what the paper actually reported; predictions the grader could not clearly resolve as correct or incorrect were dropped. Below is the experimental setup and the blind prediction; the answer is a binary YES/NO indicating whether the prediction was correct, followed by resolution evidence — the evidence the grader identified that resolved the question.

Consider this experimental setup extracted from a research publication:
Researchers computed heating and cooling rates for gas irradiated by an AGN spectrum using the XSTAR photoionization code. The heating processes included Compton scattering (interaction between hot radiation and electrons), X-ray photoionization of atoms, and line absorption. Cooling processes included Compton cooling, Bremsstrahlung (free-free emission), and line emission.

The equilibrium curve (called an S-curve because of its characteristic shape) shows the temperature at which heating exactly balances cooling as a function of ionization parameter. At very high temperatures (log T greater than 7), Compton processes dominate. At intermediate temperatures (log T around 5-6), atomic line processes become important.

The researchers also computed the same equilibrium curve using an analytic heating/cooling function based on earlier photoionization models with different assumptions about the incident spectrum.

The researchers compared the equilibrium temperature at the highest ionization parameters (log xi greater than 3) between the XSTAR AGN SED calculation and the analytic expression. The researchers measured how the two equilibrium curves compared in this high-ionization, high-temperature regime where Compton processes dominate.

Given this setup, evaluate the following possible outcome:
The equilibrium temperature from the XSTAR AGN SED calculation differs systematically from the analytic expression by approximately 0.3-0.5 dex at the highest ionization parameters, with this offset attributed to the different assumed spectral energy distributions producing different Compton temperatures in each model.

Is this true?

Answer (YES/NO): NO